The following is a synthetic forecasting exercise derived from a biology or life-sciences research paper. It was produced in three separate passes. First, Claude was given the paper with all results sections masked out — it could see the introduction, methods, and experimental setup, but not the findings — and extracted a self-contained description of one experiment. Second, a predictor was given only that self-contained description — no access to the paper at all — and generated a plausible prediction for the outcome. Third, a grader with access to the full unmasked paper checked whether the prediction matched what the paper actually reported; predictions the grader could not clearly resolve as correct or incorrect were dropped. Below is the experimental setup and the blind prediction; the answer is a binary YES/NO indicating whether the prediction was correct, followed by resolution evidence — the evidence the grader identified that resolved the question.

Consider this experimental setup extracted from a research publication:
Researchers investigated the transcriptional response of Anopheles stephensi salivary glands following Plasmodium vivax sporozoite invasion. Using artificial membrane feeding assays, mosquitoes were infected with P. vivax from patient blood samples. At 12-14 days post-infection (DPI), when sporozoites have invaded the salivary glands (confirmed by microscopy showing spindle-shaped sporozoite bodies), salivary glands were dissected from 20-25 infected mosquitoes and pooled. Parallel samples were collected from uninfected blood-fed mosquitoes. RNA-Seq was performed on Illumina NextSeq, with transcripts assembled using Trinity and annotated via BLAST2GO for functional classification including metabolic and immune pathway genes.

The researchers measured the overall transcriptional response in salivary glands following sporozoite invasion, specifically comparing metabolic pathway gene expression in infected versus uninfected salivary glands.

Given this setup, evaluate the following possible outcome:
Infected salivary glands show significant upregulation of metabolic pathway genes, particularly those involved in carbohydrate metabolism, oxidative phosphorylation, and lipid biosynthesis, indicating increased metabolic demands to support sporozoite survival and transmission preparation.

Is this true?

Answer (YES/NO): NO